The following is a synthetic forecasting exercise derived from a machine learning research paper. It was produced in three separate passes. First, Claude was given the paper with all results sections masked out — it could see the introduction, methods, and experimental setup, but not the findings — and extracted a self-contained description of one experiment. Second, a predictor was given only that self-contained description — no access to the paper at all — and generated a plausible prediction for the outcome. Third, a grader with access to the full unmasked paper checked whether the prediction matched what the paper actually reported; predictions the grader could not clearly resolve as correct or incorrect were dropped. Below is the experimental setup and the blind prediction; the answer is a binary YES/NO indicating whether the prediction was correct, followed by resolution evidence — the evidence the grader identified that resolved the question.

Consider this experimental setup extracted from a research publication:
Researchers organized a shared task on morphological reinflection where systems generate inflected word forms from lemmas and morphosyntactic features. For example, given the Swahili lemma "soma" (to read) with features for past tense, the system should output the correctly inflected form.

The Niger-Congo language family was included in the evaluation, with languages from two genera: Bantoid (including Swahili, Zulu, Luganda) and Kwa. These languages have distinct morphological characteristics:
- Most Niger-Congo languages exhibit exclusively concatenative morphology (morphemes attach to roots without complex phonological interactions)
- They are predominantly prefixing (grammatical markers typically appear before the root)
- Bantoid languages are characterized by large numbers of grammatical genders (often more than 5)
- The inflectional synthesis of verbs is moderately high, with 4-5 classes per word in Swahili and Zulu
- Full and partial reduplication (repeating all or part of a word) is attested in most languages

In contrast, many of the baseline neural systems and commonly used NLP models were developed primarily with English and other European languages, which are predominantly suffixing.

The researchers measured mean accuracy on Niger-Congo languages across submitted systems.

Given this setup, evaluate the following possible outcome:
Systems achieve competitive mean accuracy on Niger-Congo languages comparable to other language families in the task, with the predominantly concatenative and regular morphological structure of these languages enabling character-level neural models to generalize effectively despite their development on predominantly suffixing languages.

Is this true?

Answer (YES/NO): YES